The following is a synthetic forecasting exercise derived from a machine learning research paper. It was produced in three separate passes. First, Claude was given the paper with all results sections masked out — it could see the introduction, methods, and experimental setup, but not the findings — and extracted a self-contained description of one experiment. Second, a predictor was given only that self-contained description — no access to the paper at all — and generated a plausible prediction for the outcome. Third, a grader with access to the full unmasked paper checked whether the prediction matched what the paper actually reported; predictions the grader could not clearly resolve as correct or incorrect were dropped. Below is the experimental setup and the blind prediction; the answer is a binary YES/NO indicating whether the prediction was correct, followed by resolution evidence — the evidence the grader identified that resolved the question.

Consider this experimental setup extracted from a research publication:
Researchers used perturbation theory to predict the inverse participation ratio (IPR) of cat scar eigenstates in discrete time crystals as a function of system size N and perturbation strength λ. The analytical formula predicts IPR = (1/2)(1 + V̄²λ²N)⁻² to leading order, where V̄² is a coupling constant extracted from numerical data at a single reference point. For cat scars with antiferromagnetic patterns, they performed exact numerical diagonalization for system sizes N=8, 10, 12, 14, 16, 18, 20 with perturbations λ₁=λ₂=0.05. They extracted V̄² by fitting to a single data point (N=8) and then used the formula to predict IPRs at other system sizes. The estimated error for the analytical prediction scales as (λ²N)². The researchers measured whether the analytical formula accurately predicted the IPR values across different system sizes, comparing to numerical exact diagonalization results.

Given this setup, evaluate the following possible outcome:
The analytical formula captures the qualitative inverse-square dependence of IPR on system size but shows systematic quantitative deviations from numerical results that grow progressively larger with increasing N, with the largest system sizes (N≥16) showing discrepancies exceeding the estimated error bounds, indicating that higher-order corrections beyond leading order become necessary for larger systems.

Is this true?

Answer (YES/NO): NO